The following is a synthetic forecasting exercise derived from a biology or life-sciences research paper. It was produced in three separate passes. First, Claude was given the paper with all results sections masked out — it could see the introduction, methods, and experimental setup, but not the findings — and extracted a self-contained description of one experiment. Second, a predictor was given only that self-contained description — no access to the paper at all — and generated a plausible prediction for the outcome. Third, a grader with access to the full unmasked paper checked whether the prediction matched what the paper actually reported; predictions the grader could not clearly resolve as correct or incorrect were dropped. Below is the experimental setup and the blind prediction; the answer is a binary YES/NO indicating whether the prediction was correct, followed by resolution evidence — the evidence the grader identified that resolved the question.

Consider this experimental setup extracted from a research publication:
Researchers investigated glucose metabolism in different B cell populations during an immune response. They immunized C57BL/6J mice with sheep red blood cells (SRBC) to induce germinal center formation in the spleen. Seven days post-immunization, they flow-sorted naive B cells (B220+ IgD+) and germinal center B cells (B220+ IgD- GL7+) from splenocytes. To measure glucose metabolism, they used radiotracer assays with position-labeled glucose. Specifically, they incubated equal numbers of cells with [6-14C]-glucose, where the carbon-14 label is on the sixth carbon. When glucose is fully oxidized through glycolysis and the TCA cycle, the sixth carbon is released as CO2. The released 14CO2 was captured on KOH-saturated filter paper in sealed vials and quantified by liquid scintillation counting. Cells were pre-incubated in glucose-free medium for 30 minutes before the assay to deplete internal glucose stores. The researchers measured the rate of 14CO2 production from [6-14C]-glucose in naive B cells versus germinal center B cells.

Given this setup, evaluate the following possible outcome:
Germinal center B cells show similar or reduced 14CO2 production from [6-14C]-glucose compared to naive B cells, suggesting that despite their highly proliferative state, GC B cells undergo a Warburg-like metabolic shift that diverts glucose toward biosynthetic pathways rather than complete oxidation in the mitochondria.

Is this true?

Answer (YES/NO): NO